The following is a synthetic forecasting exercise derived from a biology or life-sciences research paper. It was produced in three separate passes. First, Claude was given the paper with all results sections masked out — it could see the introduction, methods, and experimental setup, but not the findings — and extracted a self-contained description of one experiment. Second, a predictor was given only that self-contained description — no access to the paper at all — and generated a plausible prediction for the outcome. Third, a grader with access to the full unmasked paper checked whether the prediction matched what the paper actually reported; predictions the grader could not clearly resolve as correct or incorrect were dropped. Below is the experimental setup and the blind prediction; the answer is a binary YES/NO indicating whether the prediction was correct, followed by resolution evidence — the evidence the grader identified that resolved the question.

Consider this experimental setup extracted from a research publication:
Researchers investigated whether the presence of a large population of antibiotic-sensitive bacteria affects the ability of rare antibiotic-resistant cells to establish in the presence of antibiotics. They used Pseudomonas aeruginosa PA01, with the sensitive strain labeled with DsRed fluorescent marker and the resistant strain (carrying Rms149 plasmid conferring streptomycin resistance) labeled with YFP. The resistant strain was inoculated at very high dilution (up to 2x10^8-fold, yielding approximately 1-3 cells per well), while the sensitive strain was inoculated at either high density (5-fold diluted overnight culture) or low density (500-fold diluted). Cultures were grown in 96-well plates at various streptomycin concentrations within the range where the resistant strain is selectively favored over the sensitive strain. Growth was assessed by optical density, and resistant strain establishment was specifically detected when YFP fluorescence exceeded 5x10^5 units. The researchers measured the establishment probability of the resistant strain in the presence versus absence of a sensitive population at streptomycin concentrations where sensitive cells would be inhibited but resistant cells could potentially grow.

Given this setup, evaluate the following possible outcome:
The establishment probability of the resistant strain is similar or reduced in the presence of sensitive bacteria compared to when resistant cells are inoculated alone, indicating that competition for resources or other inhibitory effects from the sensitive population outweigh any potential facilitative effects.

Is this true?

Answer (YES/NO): NO